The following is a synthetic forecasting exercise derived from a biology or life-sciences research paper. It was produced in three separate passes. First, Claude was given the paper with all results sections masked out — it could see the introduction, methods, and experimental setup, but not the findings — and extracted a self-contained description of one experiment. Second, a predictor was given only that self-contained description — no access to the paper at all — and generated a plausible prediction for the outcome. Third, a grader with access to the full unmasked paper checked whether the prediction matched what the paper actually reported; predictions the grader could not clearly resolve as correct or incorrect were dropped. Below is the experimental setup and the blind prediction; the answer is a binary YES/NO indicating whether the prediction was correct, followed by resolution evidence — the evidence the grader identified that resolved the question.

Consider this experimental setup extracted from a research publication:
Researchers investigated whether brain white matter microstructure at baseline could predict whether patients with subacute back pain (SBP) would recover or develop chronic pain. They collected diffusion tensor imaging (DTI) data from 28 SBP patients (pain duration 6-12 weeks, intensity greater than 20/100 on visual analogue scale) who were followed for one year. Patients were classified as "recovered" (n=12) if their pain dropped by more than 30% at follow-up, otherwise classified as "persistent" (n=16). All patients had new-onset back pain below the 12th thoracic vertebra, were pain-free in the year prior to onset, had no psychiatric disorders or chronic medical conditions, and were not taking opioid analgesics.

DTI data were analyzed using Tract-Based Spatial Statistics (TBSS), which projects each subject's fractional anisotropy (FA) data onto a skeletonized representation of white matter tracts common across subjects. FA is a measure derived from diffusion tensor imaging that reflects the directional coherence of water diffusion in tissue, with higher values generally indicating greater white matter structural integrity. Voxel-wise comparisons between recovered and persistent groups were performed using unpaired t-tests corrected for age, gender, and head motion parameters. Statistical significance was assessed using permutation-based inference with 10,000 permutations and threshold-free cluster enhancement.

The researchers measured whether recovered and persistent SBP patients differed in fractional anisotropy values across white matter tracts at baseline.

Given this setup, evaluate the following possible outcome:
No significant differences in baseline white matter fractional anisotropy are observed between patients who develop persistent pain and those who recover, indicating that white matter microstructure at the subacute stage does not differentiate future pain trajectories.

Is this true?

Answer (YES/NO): NO